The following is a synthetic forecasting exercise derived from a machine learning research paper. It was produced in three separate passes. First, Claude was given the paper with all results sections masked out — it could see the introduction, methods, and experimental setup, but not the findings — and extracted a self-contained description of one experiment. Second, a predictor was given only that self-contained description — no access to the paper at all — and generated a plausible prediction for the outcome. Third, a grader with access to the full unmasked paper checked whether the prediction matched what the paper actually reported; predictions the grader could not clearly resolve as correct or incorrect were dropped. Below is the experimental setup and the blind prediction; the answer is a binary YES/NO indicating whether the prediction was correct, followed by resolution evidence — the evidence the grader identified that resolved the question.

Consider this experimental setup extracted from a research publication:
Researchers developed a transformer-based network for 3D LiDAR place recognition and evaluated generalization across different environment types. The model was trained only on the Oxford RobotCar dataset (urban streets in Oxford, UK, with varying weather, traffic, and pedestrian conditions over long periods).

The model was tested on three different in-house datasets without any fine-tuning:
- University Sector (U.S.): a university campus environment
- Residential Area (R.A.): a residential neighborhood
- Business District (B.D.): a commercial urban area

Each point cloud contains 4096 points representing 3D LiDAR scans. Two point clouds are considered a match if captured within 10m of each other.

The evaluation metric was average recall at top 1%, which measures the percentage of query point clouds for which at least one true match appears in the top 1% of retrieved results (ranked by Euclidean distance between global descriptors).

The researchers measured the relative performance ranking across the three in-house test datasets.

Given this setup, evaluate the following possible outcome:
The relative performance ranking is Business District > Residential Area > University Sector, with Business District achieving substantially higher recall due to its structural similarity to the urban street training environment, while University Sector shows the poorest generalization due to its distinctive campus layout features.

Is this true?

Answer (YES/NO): NO